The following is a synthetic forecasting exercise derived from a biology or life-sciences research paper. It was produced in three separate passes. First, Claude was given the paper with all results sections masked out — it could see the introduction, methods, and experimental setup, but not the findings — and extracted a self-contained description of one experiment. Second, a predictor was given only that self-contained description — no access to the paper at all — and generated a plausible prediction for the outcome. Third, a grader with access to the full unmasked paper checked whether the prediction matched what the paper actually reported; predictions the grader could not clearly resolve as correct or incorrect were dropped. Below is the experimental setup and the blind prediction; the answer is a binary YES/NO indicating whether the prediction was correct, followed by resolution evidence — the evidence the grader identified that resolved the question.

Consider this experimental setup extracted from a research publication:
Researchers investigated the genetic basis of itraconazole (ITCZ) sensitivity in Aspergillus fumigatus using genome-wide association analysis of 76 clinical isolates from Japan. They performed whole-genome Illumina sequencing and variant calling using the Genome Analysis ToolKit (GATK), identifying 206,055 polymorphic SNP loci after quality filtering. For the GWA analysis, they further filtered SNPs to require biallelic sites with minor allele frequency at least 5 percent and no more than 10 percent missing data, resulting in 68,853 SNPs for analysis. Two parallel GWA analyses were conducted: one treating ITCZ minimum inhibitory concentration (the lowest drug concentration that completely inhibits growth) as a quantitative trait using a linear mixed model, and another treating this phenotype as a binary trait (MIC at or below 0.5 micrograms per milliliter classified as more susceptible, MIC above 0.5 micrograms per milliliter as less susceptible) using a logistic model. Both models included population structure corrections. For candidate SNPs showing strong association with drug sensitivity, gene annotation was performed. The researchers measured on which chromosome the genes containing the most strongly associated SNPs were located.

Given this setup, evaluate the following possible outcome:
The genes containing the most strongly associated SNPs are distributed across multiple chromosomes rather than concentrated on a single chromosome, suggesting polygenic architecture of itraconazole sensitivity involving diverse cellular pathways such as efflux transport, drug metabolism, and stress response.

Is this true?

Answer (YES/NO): NO